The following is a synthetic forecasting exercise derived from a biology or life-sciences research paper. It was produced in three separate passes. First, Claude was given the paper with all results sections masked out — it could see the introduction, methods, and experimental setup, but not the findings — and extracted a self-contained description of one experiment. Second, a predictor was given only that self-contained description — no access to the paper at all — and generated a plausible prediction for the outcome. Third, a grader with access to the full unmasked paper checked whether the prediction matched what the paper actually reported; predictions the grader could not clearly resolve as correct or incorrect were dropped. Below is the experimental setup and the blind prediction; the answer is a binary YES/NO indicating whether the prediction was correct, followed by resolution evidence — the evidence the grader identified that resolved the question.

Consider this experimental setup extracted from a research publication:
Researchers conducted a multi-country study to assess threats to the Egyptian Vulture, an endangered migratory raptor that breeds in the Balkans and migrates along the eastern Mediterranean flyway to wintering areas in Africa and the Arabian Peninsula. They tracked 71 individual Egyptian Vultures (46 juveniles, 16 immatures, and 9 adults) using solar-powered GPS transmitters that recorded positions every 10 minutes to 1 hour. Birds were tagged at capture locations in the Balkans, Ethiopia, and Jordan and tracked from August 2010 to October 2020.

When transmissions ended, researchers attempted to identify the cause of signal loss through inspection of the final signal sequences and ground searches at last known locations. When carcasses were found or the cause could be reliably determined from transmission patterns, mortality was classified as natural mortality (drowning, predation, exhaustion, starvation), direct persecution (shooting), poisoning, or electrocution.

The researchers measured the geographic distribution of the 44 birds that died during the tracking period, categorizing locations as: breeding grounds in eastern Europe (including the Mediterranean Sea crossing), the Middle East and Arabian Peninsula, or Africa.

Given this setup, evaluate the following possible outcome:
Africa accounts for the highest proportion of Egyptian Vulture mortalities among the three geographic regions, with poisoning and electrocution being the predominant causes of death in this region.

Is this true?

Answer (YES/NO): NO